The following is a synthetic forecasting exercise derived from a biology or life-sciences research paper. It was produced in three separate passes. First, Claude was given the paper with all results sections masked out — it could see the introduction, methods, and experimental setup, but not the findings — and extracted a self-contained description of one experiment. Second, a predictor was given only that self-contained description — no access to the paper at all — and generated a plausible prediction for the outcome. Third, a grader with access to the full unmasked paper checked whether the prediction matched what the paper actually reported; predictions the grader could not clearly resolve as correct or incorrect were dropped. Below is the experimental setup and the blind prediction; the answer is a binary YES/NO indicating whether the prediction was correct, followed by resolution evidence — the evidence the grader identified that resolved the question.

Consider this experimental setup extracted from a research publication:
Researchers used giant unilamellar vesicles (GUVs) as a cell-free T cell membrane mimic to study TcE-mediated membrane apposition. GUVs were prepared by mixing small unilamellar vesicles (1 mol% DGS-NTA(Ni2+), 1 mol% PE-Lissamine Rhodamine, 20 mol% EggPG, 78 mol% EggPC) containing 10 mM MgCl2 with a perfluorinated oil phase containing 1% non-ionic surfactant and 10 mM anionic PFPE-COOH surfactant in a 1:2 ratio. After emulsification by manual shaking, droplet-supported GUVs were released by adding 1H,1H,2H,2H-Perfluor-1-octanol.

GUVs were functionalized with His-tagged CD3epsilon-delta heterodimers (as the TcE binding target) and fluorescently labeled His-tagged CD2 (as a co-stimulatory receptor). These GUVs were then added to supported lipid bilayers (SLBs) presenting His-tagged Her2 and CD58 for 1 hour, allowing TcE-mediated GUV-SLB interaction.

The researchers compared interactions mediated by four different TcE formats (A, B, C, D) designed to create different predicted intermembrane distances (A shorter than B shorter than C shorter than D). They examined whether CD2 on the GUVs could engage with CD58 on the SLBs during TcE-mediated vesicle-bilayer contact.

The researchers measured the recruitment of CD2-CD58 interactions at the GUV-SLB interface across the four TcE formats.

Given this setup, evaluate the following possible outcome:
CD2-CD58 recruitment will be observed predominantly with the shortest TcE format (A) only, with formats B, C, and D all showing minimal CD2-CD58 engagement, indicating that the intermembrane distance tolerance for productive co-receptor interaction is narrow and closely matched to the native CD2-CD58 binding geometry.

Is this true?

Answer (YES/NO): NO